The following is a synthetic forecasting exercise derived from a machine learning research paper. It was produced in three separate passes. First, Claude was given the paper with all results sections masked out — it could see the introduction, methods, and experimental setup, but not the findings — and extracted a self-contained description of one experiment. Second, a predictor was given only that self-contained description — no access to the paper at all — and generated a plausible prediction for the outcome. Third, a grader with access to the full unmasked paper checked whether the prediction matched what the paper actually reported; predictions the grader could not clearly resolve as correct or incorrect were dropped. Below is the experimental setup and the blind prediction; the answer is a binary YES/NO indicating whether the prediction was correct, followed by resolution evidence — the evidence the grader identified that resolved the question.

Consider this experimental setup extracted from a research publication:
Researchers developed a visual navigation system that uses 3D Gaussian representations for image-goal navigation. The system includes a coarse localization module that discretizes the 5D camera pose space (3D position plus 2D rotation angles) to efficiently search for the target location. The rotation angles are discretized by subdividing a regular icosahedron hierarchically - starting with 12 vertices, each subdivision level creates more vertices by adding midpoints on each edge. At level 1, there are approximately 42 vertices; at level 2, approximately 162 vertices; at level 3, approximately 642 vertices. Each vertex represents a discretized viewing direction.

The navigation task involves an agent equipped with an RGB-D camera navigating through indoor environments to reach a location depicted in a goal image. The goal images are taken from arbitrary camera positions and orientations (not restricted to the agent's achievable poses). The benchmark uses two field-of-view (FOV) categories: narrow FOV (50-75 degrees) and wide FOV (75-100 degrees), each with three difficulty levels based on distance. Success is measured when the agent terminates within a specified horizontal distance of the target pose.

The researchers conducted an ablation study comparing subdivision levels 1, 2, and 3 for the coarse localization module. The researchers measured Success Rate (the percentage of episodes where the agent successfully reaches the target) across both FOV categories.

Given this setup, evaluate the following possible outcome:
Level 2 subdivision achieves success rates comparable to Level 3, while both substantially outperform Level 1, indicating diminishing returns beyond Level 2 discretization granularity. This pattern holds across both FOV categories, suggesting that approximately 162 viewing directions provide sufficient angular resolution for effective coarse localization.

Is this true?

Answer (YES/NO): NO